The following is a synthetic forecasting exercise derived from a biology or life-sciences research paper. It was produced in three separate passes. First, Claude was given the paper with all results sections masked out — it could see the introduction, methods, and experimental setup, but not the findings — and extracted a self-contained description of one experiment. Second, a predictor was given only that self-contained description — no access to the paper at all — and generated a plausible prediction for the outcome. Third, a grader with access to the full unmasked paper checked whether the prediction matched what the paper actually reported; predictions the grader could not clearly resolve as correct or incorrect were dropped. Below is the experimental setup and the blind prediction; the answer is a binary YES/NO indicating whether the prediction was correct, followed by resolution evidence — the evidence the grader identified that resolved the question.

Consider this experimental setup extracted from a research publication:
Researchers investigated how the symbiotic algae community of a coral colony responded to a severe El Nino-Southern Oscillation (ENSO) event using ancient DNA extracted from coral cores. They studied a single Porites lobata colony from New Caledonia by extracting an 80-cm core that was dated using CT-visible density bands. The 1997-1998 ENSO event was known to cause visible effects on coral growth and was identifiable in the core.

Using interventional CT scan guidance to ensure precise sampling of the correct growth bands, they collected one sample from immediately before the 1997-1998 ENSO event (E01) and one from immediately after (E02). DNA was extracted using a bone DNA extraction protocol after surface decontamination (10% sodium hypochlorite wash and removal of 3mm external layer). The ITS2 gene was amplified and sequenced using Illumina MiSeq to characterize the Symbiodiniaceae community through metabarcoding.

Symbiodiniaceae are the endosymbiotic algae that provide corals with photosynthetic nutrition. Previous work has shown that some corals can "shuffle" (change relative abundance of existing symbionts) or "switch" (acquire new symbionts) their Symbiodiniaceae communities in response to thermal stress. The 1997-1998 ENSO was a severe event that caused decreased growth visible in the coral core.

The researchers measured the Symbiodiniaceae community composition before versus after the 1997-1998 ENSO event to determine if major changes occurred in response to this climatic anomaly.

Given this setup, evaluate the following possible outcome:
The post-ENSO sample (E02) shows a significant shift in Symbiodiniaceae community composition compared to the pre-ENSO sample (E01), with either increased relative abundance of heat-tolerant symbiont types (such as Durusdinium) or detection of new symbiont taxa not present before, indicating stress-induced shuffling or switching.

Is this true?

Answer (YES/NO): NO